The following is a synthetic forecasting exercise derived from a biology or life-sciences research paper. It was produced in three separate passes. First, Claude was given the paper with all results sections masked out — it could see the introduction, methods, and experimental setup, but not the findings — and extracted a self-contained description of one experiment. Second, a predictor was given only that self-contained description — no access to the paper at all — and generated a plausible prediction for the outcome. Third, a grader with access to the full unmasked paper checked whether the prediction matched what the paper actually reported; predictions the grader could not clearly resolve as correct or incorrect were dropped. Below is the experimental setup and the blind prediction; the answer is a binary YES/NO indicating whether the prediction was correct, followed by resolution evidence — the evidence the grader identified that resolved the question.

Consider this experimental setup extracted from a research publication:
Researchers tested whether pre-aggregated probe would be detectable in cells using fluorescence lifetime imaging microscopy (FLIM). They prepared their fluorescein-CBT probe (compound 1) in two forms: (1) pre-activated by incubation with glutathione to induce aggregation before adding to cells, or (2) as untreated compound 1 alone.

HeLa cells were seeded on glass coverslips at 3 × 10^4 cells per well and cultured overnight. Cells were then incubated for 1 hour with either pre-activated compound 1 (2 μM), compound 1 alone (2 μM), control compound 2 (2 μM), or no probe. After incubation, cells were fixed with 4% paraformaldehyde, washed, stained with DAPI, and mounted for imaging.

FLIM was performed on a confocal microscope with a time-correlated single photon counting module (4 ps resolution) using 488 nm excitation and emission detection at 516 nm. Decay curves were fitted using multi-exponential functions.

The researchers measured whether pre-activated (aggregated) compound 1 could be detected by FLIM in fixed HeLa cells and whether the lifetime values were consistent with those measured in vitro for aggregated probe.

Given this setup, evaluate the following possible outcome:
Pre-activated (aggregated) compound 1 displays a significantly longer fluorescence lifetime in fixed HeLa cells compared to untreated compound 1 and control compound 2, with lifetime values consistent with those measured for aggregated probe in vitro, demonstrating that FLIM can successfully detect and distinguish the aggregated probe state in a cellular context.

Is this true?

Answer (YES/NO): NO